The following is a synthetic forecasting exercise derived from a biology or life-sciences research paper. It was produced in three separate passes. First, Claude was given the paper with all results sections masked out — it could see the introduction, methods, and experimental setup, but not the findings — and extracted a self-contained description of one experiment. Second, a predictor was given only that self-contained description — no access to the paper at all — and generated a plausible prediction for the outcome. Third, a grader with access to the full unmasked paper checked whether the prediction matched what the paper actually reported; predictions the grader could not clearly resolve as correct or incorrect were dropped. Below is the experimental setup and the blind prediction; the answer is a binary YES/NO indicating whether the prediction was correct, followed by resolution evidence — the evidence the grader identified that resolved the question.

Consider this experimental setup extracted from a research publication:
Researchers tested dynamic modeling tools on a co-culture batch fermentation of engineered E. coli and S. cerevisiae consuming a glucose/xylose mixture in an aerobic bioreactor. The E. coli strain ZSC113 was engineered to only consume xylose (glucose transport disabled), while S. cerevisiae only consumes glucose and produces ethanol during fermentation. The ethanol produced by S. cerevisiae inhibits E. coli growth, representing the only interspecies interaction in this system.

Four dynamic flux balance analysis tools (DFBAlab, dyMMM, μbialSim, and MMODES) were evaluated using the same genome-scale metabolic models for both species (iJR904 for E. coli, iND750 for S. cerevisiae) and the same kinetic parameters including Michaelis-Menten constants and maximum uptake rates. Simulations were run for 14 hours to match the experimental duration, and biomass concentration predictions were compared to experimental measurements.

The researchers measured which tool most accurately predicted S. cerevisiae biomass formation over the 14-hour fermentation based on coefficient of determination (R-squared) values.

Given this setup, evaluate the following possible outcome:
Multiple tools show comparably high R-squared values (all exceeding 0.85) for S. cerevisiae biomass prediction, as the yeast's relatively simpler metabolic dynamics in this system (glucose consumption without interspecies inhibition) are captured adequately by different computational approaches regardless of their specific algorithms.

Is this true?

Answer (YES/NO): NO